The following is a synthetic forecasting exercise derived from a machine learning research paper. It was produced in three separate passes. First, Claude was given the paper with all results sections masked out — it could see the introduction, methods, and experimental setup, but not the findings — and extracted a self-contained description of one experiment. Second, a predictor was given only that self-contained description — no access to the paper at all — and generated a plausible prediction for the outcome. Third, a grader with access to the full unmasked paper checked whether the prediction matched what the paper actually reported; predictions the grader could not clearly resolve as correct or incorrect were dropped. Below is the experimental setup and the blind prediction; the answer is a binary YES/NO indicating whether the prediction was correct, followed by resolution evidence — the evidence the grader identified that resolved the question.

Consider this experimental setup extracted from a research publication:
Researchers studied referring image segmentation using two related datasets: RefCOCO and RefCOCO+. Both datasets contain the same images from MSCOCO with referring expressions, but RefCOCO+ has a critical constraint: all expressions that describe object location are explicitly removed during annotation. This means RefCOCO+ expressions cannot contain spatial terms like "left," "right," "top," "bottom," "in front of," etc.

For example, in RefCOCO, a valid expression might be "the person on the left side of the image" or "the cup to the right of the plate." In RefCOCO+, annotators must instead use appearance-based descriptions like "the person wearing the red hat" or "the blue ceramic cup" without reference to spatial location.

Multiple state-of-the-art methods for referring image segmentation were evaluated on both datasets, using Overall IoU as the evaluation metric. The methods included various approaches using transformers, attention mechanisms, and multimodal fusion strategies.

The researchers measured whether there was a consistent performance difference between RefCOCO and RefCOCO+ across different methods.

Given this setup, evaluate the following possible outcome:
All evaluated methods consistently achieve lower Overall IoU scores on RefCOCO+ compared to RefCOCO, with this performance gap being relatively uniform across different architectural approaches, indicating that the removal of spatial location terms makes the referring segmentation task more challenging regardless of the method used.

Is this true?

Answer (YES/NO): NO